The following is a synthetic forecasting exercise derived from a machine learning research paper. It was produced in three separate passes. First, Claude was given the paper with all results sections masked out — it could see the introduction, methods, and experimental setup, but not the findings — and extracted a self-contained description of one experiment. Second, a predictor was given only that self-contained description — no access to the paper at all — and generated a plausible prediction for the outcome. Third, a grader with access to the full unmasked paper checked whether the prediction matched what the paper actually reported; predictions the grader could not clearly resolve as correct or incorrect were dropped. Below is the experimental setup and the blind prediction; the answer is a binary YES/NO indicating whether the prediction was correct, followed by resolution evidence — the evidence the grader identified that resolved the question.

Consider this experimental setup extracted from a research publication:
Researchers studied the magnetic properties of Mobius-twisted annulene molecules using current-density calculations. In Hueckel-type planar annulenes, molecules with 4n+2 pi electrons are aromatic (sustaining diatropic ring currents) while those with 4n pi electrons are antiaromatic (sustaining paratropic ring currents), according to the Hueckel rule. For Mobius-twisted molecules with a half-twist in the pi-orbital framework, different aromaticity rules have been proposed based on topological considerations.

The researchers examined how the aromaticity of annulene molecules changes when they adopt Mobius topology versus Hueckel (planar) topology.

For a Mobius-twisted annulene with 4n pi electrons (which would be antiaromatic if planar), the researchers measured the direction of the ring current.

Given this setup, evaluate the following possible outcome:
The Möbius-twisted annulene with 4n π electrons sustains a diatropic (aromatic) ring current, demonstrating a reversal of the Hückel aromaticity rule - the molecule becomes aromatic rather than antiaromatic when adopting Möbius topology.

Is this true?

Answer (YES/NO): YES